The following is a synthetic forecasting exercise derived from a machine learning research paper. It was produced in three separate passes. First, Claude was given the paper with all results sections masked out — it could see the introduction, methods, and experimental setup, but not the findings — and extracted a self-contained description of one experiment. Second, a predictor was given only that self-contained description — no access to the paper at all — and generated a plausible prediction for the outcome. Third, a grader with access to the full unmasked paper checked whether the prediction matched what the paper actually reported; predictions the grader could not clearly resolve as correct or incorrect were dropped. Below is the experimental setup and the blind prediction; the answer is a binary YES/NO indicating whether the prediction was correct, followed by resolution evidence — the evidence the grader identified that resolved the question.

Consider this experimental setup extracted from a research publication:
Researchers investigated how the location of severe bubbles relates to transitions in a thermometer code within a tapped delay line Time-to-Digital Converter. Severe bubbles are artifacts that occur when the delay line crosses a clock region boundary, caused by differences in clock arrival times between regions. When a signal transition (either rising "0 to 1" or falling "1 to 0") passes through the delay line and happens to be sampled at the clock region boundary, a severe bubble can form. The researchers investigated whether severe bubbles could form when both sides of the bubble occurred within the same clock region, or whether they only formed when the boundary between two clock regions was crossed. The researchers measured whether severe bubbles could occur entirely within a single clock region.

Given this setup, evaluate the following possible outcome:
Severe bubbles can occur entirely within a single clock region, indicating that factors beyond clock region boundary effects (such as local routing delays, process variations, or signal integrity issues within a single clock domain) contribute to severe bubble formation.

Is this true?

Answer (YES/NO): NO